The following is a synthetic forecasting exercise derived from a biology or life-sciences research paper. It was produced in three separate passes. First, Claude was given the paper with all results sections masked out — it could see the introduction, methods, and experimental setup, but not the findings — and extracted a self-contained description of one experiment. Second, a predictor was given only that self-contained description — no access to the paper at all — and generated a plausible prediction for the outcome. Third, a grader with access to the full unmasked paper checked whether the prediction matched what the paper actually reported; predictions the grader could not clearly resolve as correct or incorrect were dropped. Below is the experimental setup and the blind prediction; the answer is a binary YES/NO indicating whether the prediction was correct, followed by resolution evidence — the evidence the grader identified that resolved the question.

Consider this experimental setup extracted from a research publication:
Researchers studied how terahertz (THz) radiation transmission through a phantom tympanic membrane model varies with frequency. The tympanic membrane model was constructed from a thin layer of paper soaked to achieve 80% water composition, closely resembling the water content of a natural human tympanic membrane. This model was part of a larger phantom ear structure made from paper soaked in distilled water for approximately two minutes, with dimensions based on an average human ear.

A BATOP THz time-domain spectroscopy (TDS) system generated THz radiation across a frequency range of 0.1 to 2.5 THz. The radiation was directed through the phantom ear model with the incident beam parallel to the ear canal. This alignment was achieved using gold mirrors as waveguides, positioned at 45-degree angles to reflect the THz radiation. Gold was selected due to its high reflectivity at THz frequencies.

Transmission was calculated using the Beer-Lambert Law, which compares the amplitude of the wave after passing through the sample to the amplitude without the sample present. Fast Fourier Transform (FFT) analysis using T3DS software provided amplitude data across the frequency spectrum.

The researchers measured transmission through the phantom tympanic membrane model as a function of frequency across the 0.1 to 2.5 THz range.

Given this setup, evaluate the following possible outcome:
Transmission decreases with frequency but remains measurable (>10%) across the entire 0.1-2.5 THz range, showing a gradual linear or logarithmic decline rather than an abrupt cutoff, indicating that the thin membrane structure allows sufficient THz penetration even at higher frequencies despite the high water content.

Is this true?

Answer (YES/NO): YES